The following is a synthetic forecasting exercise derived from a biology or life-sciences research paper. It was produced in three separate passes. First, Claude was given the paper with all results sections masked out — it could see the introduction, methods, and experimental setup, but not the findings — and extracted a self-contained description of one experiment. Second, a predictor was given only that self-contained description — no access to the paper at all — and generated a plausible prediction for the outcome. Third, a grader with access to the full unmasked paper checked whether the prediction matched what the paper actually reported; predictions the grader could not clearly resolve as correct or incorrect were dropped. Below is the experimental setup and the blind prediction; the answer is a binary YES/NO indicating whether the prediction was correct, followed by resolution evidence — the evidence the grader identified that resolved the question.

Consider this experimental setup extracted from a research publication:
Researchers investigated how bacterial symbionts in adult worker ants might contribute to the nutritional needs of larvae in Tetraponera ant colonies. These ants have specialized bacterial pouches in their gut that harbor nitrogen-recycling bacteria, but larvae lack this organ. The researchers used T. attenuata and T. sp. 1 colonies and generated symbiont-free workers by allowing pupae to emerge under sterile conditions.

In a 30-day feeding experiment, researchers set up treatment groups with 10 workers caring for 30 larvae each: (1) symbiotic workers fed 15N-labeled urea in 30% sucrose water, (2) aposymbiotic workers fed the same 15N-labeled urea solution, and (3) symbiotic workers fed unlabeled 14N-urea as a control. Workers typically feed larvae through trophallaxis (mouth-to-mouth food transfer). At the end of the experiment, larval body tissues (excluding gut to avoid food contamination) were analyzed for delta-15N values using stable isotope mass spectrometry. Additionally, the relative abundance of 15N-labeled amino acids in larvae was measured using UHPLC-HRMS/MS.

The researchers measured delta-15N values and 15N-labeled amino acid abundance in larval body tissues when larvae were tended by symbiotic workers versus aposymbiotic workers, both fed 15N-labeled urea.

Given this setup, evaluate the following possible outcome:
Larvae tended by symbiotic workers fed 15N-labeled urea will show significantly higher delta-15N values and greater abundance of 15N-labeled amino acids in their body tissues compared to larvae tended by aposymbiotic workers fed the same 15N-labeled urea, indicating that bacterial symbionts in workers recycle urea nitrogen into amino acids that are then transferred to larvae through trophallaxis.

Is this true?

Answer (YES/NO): YES